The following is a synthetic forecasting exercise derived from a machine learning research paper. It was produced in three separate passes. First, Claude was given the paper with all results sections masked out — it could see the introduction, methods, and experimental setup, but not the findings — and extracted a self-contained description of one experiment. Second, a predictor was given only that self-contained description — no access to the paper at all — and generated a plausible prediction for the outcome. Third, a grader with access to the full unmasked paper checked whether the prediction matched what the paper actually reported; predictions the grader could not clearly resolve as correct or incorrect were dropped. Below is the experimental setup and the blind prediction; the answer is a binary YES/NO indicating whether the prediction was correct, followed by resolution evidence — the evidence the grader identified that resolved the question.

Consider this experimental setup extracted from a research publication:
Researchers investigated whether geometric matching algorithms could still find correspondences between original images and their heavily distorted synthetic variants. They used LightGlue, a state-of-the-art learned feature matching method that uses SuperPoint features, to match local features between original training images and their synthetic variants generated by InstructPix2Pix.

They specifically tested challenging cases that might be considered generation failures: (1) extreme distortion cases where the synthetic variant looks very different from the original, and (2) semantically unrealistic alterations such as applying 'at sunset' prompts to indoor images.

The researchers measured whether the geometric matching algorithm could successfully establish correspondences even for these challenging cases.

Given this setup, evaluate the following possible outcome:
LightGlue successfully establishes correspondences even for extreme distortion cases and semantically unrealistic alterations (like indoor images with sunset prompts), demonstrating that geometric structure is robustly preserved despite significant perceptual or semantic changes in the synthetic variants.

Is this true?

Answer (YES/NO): YES